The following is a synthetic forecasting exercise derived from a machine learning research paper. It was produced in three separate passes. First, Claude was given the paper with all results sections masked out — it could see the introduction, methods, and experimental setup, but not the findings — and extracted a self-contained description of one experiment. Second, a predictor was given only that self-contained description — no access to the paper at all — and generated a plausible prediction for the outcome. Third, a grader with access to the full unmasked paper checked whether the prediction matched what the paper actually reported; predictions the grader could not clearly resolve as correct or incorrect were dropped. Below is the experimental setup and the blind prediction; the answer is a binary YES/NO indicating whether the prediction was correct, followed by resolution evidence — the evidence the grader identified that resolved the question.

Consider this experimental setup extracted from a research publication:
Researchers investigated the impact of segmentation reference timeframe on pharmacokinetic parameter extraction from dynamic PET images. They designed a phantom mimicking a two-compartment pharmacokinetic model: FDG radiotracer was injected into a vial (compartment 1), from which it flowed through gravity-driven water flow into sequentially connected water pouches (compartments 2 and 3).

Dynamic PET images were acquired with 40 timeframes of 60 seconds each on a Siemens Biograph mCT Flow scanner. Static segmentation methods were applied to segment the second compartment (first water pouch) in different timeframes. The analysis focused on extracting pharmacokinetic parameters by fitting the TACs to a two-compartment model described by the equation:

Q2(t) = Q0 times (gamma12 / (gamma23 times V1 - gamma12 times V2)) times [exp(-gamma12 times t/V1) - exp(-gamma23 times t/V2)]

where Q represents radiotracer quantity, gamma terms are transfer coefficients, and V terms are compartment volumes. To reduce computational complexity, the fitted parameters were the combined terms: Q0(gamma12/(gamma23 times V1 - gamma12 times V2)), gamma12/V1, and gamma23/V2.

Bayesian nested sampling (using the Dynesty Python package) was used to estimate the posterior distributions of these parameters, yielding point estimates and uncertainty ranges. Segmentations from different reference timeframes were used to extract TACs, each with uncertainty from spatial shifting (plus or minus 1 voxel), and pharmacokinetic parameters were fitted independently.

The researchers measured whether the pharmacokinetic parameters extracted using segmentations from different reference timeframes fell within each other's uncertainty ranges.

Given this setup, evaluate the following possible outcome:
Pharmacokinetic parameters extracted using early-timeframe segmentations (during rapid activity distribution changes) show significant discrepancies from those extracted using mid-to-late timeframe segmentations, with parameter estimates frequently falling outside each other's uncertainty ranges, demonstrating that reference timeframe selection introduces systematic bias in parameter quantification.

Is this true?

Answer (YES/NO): NO